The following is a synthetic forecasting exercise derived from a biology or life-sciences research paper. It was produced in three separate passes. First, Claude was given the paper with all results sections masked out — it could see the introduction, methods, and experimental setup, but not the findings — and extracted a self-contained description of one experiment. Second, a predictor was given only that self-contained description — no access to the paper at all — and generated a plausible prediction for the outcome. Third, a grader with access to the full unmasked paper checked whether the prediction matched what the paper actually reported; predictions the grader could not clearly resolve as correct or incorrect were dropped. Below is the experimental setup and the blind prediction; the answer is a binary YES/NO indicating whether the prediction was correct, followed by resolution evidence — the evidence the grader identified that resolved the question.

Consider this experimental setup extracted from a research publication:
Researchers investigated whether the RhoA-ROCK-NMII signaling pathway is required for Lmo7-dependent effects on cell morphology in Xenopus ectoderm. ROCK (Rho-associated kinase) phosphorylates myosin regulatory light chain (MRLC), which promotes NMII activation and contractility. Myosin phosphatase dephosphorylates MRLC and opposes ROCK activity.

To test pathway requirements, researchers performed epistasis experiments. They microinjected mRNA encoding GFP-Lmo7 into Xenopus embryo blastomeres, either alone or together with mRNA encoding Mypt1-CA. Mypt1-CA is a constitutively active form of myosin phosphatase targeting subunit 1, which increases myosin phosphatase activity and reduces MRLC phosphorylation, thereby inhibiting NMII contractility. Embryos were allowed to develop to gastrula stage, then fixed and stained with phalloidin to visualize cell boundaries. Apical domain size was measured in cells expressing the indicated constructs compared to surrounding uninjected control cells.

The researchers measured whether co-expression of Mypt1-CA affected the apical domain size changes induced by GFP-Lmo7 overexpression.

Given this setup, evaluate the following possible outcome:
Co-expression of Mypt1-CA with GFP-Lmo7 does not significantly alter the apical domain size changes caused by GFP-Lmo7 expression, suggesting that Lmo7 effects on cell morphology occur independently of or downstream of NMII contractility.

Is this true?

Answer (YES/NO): NO